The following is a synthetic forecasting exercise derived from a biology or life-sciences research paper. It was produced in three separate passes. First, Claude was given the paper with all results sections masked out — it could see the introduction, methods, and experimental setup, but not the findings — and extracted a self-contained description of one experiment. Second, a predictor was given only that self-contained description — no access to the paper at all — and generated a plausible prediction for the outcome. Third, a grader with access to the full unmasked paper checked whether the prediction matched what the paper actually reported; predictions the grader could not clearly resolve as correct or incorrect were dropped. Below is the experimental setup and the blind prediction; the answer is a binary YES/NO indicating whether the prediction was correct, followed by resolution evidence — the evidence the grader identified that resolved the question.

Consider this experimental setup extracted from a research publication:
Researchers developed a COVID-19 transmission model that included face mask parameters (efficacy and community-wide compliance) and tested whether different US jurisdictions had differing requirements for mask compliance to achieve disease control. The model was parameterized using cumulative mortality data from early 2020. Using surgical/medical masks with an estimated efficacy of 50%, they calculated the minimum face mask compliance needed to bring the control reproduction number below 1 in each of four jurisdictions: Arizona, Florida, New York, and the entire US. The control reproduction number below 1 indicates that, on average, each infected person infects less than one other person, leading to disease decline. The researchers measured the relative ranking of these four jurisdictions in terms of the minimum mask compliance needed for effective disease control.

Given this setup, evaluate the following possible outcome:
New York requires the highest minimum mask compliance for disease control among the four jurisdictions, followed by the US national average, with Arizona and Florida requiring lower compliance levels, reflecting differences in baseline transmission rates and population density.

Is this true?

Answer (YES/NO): NO